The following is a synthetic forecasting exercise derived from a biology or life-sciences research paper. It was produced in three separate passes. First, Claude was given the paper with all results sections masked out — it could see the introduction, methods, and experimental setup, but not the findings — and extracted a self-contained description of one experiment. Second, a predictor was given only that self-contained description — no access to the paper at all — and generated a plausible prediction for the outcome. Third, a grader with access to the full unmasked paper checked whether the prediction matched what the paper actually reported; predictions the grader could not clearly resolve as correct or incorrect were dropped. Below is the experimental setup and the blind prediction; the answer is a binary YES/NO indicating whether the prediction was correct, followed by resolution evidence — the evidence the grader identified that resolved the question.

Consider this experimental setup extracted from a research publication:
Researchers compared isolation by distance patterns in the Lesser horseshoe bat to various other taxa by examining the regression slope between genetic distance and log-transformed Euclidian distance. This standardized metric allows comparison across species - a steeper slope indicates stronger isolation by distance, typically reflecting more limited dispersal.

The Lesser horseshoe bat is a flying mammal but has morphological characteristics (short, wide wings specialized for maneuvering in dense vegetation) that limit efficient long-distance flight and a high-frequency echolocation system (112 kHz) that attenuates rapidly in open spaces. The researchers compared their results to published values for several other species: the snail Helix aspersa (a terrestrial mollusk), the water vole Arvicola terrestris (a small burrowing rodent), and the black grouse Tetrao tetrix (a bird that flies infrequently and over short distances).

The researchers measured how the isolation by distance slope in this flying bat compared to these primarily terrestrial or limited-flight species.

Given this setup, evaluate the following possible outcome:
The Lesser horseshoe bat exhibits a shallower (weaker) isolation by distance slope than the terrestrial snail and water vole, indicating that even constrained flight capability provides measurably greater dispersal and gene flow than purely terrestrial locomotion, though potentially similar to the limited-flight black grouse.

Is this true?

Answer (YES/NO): NO